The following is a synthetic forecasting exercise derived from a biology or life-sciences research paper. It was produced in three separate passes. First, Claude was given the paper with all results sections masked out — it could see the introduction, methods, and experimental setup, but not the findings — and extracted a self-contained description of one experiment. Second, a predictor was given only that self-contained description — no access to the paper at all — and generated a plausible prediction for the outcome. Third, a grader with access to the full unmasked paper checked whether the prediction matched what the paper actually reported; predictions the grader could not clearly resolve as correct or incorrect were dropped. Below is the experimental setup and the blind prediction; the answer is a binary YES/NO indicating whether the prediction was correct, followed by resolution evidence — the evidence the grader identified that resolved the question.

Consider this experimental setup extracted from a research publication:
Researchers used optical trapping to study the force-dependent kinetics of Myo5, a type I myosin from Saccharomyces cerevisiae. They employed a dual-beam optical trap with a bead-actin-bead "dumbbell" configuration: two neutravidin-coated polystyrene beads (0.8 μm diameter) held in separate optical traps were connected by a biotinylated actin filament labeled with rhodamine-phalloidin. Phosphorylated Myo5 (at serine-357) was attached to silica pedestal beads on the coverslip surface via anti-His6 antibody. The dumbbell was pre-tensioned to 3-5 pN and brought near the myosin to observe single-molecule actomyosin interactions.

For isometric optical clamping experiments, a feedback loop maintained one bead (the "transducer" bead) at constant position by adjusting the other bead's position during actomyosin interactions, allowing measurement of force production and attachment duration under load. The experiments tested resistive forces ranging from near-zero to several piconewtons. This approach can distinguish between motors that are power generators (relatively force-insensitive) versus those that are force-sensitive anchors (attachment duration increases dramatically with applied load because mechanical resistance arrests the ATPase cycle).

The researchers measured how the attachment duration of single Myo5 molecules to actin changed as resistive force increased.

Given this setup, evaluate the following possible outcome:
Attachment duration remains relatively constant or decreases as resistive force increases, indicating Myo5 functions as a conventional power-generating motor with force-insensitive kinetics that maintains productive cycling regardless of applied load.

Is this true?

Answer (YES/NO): NO